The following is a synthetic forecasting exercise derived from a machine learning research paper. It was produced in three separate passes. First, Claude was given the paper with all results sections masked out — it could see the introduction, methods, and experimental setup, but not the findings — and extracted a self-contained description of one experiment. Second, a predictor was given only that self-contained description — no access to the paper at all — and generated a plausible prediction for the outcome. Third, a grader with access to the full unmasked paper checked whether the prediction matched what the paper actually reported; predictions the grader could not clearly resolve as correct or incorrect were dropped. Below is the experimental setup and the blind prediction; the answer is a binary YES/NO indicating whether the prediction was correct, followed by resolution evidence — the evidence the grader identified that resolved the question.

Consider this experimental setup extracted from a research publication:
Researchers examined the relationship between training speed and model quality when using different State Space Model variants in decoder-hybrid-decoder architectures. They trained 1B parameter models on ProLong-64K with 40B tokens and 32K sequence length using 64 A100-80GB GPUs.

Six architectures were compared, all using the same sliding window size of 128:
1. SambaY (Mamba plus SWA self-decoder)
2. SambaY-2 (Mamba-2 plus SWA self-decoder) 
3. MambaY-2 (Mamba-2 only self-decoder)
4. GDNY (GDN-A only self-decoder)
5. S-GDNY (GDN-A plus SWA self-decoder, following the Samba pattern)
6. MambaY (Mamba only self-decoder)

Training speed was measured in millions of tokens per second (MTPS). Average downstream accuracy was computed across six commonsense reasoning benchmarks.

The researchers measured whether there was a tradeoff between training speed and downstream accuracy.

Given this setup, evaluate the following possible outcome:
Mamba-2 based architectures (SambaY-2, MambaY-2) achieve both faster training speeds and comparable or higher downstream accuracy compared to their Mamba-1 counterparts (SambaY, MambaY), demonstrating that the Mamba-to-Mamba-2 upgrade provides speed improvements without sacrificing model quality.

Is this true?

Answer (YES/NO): NO